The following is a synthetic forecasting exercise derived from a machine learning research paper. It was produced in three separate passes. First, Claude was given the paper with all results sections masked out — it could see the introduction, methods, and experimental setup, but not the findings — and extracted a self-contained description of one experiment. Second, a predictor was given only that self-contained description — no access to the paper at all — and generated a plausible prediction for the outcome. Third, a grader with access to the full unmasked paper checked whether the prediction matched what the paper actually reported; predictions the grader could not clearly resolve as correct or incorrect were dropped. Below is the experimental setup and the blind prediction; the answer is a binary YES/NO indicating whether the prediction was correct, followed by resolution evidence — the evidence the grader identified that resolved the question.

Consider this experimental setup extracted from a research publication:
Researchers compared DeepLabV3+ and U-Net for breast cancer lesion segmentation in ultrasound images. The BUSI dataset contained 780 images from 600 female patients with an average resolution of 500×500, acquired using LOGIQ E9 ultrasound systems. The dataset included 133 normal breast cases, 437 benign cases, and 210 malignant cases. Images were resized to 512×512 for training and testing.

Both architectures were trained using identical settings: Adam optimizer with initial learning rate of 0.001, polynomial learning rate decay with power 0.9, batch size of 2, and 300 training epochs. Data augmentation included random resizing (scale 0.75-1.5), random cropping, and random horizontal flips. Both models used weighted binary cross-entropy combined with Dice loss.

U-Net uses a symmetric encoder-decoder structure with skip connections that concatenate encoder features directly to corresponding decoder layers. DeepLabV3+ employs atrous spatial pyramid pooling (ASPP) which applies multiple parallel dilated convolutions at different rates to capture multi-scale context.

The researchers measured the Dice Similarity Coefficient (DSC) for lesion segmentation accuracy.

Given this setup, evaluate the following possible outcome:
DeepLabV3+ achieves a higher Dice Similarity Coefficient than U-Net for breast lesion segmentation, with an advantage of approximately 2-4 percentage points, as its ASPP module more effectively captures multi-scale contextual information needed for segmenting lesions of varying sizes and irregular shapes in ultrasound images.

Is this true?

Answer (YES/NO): NO